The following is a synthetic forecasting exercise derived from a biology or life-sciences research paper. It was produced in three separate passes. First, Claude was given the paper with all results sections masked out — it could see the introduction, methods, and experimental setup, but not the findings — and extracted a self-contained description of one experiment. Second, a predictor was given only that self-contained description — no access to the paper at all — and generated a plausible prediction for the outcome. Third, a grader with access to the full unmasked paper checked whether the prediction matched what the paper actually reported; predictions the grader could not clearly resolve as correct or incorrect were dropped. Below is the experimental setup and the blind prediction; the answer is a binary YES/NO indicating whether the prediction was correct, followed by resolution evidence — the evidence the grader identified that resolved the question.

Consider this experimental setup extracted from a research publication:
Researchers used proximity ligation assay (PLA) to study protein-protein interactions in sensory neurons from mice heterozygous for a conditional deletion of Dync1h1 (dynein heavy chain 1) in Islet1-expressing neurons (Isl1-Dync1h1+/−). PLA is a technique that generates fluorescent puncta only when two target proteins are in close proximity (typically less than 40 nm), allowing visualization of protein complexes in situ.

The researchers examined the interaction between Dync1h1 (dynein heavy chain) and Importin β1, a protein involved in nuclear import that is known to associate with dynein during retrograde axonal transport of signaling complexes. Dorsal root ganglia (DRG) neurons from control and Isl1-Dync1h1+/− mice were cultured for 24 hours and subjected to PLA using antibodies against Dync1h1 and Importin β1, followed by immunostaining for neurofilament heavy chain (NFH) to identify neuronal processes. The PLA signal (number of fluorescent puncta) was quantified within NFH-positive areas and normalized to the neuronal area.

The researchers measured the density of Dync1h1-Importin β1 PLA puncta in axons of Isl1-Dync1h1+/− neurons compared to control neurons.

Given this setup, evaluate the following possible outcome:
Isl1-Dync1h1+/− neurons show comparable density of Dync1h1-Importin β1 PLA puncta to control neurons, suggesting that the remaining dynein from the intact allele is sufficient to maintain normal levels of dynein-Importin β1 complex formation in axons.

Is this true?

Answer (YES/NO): NO